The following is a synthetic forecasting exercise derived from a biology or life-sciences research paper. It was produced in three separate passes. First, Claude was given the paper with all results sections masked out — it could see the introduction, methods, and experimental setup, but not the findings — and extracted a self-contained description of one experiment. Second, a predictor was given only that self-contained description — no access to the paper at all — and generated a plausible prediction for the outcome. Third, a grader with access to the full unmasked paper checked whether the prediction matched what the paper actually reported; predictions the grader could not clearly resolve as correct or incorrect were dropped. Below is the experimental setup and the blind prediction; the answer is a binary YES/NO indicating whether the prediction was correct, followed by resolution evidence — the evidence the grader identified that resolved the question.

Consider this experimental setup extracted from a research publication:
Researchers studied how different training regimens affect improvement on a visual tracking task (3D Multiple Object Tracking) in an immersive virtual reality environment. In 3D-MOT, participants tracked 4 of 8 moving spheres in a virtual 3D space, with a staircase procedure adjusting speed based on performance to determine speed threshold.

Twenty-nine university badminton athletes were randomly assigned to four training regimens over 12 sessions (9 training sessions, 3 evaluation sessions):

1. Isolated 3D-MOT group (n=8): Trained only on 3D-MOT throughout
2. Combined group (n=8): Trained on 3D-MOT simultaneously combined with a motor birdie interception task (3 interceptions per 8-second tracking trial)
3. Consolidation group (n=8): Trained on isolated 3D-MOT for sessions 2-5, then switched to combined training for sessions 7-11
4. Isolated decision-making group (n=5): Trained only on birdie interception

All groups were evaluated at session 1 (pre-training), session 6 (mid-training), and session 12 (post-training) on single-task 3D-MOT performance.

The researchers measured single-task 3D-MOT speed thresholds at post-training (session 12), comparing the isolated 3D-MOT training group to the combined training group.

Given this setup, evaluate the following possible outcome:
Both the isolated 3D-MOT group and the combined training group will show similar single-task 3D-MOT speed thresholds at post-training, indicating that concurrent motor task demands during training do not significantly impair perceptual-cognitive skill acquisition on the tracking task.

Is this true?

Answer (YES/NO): YES